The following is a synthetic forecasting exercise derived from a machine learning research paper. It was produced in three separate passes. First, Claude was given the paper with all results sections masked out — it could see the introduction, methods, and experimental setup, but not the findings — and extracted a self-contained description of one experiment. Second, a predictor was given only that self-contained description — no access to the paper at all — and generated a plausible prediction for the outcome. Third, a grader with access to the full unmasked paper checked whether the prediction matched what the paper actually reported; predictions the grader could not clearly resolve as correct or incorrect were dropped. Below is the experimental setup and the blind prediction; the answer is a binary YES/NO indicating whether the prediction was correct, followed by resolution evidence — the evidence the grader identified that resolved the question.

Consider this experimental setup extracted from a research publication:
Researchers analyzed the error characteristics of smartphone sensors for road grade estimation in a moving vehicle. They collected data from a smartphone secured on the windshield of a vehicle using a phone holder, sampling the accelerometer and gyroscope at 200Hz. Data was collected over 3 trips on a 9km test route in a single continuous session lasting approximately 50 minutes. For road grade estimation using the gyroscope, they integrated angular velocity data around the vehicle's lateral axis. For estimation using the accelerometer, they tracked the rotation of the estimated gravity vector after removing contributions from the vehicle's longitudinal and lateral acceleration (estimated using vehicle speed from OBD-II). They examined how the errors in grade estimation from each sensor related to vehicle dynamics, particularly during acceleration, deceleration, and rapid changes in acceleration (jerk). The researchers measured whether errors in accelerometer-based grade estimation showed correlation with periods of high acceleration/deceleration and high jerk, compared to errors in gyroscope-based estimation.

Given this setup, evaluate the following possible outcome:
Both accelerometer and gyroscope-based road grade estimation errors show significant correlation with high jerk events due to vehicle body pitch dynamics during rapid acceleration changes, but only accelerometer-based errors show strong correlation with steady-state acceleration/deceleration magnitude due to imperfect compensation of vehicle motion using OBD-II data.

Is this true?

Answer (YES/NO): NO